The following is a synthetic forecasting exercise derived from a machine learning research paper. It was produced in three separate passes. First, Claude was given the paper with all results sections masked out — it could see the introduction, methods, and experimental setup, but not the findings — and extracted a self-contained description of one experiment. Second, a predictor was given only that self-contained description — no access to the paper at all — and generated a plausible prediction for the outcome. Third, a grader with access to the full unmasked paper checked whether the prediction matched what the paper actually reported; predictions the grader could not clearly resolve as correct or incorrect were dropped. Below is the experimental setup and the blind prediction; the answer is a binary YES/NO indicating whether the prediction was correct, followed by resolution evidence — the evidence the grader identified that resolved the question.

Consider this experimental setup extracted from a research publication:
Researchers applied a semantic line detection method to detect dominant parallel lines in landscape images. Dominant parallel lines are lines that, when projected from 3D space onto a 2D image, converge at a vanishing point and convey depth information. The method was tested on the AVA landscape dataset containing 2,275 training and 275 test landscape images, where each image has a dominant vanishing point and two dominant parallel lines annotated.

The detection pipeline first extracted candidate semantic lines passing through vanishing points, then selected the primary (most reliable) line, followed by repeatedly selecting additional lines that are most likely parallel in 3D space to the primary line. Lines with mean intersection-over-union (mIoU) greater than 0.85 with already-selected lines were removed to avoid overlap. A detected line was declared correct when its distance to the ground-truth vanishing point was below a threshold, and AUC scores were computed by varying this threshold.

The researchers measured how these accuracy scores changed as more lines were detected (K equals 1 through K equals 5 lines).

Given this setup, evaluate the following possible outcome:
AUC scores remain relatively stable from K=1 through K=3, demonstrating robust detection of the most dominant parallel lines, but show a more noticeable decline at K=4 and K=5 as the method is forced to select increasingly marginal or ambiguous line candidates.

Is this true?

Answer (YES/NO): NO